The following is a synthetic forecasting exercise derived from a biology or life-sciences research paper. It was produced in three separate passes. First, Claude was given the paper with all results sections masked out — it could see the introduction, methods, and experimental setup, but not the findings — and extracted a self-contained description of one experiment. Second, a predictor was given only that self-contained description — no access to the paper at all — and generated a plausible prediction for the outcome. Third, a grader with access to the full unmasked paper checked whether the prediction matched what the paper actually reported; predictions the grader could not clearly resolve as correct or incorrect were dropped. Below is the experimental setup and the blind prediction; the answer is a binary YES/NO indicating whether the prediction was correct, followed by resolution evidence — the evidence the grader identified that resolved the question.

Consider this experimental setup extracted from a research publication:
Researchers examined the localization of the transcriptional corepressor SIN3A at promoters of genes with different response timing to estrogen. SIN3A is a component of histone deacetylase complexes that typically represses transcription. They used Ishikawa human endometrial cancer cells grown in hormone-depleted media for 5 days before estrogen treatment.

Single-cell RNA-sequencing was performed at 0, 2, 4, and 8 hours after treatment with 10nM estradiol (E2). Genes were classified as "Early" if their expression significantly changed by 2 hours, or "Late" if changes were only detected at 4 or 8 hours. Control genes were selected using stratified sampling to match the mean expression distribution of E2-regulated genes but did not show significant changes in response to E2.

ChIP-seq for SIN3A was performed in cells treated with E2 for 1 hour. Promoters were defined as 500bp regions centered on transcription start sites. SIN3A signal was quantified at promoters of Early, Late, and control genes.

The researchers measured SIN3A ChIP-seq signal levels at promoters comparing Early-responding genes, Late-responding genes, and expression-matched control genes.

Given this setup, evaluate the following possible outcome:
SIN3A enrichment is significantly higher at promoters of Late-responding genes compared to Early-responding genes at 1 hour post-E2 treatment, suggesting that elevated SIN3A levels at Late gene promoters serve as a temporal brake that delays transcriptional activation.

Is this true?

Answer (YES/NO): YES